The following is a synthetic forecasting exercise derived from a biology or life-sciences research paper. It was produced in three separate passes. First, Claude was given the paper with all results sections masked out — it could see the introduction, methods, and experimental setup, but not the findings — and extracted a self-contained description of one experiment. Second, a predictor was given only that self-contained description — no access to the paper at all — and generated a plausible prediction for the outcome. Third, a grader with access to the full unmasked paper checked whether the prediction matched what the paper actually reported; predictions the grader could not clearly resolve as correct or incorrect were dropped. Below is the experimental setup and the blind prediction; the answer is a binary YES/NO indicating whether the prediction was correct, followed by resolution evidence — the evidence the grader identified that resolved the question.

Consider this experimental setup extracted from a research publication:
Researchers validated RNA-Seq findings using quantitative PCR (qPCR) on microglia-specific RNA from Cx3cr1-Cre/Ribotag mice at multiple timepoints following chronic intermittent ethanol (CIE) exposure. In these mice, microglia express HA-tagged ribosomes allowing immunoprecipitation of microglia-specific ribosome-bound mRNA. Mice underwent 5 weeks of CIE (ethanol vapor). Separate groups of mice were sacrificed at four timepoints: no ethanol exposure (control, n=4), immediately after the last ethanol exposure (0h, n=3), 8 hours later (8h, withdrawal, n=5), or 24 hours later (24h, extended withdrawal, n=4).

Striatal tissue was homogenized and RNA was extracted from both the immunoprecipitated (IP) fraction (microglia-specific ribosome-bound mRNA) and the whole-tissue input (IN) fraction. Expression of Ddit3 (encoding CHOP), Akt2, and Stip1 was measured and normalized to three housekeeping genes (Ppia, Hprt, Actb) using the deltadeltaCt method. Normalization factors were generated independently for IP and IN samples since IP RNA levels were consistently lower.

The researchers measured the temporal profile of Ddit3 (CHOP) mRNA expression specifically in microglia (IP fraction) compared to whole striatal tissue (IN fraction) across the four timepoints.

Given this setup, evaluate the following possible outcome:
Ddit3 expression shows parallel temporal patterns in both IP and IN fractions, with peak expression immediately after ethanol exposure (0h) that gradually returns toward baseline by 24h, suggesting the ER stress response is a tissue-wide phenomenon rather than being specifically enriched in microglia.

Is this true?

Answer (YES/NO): NO